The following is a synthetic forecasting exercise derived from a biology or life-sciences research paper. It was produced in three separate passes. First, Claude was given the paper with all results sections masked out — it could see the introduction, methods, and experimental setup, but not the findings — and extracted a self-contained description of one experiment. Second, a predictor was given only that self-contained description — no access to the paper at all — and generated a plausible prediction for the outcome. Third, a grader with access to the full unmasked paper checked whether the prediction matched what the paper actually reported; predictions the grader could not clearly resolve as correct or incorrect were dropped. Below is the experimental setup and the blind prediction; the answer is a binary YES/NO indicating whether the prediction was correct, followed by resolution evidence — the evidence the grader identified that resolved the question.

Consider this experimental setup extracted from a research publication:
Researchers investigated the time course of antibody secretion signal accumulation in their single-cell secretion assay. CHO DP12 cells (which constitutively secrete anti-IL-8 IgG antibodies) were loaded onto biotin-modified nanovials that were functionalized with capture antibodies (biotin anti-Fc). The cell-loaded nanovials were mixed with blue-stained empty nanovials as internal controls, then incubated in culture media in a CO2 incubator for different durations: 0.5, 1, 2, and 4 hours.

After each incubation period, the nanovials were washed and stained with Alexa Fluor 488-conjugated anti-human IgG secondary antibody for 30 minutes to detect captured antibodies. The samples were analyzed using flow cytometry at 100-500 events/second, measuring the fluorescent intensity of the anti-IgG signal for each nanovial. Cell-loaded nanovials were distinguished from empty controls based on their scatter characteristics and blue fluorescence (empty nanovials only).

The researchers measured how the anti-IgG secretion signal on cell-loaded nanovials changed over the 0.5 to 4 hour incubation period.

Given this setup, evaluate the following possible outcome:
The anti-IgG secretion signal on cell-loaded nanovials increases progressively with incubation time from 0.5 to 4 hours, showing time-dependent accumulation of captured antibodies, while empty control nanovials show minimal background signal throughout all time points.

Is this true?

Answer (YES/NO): NO